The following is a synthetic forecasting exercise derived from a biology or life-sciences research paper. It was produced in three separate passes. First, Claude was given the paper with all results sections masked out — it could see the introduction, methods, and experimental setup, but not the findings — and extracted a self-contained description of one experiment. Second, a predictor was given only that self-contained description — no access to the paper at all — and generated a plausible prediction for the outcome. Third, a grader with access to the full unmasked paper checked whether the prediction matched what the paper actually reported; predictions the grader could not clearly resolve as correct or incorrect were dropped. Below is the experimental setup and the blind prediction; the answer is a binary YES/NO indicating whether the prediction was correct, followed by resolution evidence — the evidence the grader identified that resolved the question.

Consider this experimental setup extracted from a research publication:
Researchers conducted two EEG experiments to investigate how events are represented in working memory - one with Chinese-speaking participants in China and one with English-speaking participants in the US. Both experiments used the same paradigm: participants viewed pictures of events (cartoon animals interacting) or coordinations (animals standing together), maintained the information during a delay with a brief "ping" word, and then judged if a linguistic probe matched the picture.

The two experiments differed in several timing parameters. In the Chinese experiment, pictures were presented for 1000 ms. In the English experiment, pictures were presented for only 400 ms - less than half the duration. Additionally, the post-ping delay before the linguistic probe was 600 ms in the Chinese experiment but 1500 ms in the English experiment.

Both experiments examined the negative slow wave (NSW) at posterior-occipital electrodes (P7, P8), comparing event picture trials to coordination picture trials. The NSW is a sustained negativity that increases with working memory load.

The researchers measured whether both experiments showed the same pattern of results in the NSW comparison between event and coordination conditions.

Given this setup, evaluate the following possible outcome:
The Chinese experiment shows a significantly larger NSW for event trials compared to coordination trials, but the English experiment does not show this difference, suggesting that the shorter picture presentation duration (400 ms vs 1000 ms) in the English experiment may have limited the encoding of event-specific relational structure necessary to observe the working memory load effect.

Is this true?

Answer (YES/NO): NO